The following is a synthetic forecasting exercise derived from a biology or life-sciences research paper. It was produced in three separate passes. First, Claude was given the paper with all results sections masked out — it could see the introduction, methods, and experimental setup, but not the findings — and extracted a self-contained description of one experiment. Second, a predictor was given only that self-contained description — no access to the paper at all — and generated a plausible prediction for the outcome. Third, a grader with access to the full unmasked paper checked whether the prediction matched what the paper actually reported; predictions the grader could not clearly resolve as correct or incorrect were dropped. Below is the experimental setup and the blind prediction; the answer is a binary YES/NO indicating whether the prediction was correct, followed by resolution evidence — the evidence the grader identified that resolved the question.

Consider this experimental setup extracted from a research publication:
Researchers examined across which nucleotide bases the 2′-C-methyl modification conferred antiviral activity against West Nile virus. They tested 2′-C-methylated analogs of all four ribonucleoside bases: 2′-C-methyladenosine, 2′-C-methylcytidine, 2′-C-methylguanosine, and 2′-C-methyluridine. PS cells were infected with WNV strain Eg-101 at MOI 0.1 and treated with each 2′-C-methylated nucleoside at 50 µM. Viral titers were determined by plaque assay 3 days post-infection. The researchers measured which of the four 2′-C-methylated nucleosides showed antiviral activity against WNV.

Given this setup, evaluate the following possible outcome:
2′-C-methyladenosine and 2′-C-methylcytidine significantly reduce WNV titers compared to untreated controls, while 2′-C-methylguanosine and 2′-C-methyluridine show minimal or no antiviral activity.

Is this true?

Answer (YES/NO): NO